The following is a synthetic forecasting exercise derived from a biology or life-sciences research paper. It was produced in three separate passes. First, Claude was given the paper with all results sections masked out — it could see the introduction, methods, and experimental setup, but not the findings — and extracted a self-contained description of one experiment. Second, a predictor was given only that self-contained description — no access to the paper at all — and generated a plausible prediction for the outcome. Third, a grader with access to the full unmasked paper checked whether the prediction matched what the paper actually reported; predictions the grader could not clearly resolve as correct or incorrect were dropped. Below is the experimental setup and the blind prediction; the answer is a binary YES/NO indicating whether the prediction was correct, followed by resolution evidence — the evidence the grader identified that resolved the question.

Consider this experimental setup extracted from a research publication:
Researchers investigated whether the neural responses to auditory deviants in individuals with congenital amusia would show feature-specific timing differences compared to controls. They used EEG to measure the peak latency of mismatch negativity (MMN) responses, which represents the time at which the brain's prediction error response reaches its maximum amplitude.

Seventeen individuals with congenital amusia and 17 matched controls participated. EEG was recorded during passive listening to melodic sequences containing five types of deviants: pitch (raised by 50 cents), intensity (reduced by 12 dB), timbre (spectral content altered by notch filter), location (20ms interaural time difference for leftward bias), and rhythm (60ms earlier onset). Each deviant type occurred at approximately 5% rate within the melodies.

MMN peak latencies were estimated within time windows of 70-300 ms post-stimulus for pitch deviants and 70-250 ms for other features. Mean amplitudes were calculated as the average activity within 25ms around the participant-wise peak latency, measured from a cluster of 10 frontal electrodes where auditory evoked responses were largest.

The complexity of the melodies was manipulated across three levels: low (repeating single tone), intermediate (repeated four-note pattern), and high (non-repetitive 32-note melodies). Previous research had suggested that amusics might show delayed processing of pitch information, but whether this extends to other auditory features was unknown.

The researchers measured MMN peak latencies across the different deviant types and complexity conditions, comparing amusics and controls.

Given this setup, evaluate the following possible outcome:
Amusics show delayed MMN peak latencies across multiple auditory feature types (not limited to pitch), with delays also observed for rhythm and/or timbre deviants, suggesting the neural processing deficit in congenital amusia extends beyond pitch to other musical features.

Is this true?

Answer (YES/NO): NO